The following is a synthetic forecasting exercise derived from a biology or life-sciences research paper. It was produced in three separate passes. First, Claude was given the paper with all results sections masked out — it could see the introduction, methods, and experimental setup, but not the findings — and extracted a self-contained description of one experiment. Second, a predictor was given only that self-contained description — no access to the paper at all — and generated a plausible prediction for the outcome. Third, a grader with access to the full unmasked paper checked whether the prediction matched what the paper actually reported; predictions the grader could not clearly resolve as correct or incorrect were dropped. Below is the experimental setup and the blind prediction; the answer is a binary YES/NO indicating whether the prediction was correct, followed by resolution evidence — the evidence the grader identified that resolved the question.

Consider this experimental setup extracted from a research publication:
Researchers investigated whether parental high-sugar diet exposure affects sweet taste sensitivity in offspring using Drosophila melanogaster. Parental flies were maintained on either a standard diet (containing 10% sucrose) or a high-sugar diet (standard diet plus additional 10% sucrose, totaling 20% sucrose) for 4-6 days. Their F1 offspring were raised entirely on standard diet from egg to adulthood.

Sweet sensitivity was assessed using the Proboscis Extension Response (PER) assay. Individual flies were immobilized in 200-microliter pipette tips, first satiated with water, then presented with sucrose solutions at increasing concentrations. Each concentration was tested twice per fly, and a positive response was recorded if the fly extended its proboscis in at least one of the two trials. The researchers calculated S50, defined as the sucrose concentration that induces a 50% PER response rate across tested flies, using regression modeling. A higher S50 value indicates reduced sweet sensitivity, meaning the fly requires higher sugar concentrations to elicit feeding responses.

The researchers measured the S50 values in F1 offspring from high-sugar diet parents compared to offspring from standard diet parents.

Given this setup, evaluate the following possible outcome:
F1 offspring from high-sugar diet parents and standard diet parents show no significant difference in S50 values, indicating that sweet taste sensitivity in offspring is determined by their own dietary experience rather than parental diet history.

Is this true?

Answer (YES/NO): NO